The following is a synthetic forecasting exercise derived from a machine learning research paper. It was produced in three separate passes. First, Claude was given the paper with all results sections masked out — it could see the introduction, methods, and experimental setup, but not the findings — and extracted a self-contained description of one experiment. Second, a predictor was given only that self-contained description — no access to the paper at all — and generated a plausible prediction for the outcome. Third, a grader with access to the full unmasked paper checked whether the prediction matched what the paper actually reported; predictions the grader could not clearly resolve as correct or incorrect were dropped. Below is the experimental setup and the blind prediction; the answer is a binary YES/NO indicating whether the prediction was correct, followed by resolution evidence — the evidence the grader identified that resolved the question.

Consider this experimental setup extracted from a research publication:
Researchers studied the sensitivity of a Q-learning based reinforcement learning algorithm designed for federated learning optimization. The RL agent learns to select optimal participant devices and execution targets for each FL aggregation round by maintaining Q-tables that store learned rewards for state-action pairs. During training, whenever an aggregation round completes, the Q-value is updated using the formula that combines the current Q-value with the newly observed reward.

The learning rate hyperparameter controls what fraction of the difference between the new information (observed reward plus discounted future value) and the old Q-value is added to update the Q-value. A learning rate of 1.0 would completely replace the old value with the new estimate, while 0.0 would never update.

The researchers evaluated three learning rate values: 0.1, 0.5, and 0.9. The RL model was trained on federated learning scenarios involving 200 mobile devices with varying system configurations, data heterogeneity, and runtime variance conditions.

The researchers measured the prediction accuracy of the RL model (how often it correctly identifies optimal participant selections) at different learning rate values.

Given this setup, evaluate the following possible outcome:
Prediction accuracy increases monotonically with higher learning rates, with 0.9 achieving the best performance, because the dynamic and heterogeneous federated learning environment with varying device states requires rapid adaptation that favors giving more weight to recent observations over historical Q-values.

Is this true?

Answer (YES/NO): YES